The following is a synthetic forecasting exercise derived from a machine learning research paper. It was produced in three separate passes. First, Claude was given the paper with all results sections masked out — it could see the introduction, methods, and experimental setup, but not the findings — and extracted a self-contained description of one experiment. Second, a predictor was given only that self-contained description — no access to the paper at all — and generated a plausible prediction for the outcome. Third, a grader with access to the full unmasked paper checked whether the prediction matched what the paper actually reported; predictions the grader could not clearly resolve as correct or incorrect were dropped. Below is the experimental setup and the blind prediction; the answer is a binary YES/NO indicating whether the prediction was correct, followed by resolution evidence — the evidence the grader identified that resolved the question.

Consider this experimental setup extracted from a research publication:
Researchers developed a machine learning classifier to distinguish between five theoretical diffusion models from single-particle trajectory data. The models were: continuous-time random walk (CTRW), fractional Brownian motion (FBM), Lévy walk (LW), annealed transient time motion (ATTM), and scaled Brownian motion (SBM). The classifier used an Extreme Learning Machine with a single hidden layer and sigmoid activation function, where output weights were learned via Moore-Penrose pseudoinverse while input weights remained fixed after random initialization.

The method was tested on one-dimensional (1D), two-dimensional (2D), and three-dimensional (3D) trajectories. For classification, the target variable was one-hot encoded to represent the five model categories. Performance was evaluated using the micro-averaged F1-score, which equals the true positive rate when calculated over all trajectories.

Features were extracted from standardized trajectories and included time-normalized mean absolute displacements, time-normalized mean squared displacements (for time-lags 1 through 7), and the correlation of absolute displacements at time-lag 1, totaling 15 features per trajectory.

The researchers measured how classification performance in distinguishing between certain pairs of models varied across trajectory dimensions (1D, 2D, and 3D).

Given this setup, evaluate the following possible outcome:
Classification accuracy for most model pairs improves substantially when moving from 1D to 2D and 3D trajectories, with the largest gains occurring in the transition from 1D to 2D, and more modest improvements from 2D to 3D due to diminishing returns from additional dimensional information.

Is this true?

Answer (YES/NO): NO